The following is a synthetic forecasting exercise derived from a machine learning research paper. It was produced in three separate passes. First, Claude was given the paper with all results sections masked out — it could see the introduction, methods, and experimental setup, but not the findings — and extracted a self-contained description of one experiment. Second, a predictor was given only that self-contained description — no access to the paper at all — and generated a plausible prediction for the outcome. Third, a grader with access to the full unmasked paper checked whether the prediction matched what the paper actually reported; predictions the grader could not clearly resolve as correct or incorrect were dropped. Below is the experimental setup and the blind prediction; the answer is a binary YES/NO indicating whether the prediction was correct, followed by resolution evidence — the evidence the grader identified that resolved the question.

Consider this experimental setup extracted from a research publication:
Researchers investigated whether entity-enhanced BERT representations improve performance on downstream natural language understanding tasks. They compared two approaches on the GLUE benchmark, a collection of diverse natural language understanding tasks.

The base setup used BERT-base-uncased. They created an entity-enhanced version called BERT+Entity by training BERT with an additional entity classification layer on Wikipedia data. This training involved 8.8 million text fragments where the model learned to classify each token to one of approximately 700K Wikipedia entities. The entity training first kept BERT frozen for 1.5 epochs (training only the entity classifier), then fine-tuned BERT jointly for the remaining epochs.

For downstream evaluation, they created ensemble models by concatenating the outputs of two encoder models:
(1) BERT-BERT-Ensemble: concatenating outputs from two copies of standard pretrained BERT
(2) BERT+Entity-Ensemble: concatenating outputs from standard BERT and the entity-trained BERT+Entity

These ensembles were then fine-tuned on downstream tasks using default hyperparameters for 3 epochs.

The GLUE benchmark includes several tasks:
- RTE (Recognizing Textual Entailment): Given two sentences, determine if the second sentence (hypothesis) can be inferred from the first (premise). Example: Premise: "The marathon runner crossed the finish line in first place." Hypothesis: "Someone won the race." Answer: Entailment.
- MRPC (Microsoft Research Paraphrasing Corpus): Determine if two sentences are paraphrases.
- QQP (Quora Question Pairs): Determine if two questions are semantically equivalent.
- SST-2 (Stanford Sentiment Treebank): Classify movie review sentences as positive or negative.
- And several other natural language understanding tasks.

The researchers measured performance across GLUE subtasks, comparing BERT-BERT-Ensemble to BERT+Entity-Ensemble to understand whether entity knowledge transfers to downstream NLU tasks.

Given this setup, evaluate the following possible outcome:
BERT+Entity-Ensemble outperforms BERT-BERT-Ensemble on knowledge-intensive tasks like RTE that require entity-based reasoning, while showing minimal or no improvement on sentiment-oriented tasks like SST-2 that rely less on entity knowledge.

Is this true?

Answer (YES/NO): YES